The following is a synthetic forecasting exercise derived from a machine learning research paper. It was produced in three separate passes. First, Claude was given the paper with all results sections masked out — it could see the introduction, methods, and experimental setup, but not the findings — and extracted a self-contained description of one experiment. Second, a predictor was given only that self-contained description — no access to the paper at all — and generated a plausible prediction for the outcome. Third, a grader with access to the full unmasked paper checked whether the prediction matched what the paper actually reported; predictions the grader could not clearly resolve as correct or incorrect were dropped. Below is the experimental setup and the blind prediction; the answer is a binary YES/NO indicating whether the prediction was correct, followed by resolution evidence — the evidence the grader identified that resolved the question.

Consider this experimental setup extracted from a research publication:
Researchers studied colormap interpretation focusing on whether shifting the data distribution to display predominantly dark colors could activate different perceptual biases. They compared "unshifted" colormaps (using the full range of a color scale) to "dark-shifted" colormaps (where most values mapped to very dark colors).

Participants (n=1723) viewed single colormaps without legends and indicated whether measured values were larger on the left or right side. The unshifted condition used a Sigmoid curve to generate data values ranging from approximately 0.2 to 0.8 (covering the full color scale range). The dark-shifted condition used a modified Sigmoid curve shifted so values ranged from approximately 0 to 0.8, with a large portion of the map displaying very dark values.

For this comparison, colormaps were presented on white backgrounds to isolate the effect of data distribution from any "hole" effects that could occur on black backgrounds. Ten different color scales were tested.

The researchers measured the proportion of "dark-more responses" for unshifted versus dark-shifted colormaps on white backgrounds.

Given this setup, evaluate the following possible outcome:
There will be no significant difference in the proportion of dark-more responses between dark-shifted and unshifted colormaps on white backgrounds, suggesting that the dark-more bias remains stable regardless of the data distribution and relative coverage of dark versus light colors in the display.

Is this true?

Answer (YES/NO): NO